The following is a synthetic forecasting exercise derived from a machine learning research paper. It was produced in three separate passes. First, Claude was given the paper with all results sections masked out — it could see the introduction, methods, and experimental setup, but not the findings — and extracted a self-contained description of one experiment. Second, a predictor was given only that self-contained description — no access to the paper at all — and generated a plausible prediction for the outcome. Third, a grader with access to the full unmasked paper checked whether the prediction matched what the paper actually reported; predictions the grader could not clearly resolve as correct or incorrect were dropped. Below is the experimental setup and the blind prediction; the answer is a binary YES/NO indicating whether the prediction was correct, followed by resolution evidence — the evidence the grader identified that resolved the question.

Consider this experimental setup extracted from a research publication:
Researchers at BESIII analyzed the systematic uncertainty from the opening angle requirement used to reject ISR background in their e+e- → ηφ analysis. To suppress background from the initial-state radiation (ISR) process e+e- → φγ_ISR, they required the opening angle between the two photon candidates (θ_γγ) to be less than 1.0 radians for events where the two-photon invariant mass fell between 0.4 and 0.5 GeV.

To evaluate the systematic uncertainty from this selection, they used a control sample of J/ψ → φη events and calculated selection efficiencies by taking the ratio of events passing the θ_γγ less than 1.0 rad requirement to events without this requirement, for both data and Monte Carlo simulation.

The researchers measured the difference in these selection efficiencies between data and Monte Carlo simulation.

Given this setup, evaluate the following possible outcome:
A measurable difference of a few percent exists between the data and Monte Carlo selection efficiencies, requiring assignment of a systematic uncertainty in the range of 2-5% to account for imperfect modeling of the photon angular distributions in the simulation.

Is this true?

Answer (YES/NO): NO